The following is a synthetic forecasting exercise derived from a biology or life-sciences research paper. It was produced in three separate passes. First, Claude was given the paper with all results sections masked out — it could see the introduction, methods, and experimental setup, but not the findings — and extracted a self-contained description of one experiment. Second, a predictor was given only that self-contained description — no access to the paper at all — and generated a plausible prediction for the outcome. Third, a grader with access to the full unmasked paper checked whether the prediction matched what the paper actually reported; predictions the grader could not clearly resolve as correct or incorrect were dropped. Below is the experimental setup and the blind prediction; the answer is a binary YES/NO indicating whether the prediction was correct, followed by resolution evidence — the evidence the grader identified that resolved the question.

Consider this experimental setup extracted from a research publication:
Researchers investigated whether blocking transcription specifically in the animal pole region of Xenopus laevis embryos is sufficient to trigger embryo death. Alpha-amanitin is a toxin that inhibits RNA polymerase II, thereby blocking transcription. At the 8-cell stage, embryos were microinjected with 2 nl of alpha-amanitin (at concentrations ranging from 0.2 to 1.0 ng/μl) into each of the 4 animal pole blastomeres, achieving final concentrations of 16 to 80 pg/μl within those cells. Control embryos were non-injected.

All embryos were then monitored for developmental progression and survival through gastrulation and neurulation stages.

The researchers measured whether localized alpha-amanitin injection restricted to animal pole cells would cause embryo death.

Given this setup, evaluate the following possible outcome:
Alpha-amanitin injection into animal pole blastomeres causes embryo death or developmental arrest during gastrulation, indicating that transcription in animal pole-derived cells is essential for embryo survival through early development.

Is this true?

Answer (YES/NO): YES